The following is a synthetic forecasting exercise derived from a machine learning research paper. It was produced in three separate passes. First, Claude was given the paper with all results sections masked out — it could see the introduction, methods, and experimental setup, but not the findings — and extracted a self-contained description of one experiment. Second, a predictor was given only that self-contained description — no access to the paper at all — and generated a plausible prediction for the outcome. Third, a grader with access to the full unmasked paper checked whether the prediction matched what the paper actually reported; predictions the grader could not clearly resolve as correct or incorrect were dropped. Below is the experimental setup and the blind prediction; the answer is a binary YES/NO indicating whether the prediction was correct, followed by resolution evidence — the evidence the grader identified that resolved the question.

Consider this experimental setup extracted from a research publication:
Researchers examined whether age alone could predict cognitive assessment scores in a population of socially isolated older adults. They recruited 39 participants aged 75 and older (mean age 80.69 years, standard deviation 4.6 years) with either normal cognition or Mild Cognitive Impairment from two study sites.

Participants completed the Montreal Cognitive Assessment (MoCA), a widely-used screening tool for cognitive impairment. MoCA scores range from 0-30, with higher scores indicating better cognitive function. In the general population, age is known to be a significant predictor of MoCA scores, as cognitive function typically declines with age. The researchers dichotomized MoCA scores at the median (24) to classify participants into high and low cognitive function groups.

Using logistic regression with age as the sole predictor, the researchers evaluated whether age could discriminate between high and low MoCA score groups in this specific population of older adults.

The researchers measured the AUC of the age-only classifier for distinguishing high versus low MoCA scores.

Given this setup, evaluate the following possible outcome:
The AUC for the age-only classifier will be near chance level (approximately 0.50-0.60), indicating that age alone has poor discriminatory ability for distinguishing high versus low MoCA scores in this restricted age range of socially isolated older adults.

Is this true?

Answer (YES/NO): YES